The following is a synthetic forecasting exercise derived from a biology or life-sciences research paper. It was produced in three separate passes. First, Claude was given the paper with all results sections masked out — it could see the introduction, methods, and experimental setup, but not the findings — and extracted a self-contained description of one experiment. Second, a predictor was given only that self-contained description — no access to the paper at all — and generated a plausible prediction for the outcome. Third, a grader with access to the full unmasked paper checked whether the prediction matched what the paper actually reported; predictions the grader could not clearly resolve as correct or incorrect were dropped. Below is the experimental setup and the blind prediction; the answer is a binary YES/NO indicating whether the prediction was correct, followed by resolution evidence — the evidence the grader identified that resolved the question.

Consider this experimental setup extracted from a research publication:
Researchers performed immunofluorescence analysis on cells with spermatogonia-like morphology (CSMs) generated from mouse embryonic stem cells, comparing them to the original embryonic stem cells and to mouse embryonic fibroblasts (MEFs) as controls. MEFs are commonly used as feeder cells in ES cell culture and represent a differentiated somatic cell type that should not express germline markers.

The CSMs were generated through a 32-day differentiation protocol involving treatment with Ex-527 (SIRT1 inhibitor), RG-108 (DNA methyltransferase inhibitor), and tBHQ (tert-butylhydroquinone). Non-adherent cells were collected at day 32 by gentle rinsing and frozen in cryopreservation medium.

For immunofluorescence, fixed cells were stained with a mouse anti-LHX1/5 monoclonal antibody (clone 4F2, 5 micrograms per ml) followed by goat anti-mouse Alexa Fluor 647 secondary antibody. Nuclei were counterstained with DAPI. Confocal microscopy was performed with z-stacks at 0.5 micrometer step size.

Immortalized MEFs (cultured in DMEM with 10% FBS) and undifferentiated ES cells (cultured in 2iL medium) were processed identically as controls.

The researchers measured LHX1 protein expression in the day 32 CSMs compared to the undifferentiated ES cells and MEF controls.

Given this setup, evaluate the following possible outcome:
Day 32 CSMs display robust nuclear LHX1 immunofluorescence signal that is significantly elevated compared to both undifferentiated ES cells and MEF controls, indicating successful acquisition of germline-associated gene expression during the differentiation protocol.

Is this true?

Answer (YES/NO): NO